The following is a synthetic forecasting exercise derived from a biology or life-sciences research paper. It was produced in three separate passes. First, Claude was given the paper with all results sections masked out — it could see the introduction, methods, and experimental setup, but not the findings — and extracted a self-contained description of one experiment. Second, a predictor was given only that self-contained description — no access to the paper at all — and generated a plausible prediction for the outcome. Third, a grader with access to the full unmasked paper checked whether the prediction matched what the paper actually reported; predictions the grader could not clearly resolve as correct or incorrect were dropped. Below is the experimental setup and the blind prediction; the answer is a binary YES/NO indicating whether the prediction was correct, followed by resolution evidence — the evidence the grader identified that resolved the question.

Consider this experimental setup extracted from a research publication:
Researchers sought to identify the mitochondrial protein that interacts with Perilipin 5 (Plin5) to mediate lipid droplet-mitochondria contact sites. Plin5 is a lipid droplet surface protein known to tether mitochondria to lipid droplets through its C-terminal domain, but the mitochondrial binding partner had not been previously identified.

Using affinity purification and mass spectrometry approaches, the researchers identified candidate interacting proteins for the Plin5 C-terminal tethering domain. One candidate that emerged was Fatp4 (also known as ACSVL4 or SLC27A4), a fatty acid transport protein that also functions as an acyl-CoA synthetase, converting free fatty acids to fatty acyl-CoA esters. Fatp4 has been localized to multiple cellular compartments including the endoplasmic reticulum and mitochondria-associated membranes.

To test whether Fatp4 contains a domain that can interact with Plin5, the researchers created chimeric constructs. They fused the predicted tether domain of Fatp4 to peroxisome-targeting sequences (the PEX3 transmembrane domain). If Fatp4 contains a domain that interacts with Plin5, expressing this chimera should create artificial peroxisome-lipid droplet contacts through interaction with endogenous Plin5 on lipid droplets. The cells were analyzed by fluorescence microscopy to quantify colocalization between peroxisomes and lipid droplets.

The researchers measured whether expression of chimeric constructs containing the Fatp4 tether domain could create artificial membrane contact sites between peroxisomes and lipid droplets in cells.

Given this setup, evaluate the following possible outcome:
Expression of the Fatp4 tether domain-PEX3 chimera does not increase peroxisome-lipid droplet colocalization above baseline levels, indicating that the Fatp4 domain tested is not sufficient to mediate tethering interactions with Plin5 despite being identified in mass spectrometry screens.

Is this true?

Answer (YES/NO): NO